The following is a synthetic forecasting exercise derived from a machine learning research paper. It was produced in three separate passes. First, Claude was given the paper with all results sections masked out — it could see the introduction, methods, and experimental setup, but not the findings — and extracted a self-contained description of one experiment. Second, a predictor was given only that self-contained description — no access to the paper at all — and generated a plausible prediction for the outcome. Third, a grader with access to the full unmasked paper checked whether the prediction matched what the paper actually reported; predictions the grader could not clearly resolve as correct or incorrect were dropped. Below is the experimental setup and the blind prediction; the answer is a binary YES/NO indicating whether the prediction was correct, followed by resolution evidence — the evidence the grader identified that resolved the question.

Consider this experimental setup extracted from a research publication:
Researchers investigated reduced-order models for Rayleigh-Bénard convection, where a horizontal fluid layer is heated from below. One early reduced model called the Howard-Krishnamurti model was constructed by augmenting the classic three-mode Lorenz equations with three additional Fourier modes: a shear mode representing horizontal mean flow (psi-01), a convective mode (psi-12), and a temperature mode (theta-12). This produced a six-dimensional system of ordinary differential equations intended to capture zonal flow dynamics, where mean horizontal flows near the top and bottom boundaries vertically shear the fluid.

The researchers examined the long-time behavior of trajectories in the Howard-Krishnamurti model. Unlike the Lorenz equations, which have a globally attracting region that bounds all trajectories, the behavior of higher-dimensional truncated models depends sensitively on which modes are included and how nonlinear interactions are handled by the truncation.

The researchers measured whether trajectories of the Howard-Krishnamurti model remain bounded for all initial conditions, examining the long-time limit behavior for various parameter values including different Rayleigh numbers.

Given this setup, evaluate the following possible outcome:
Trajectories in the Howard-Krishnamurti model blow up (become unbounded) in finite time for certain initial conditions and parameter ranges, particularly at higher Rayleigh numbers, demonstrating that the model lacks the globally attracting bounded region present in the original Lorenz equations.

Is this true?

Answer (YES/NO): NO